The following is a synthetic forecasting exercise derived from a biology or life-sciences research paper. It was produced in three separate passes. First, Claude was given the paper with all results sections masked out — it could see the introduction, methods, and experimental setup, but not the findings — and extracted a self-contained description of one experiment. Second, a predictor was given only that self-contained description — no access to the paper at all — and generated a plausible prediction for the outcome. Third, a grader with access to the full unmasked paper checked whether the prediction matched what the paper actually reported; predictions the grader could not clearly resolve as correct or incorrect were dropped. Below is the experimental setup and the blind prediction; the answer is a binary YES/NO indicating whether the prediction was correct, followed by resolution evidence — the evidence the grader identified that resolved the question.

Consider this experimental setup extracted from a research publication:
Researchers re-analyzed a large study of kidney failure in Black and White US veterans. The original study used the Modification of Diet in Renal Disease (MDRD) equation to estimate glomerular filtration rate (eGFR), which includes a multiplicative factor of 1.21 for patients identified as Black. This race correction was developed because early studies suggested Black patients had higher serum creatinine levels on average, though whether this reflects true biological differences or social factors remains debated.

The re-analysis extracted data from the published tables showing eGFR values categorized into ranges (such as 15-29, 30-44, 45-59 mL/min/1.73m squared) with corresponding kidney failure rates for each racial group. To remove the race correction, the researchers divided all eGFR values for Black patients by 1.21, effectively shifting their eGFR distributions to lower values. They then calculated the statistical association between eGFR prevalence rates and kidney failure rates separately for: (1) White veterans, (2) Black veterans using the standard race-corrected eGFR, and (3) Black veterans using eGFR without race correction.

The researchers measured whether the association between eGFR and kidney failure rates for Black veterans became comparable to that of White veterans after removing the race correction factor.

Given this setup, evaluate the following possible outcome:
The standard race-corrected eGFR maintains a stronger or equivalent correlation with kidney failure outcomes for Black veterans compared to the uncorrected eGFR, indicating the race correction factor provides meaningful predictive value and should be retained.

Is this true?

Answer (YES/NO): NO